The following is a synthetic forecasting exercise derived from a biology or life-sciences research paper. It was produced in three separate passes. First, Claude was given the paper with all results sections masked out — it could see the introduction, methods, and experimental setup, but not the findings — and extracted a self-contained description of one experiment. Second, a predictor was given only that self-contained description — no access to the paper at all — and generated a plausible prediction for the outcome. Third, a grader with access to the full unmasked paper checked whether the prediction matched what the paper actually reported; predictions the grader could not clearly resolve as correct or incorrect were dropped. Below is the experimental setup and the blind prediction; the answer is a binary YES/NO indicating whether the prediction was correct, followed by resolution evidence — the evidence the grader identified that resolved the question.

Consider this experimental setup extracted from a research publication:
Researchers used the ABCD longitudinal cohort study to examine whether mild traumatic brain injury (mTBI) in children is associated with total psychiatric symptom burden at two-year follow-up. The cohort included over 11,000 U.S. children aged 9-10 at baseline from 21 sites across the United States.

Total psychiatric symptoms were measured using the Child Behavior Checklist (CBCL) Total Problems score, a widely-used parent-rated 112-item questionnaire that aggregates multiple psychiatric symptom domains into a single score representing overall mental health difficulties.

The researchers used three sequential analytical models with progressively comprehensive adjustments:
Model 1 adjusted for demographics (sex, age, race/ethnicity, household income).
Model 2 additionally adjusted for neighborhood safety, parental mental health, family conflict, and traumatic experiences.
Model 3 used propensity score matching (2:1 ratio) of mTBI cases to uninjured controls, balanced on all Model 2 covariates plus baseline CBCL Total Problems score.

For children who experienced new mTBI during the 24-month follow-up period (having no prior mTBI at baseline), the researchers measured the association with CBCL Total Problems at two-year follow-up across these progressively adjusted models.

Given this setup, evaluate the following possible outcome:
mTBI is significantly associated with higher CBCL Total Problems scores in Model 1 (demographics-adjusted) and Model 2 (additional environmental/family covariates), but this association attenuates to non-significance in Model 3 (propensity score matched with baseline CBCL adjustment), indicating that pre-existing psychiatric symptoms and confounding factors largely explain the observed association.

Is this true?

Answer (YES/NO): YES